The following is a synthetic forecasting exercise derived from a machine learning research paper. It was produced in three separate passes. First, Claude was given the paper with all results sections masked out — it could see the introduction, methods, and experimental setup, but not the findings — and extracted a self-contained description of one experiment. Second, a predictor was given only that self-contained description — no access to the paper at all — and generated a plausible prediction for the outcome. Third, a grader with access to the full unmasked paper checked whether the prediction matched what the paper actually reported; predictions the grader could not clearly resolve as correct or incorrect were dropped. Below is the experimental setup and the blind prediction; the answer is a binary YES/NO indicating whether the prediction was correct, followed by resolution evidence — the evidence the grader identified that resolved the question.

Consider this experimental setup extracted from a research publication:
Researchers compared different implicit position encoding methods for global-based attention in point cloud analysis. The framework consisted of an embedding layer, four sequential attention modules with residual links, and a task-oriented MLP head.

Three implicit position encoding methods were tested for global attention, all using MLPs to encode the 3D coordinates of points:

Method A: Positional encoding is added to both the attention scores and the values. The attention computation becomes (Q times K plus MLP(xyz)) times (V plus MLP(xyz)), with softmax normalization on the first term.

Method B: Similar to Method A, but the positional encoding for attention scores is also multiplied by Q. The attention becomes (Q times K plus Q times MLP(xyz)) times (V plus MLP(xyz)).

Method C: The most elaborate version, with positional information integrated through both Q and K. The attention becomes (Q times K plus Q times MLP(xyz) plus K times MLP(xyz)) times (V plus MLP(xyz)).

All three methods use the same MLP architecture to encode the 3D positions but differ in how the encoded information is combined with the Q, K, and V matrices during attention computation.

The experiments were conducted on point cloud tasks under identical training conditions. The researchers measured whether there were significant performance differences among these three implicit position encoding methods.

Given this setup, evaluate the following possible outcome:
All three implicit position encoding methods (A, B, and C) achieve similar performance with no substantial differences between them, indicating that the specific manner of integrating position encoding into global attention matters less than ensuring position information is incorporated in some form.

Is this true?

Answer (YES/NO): NO